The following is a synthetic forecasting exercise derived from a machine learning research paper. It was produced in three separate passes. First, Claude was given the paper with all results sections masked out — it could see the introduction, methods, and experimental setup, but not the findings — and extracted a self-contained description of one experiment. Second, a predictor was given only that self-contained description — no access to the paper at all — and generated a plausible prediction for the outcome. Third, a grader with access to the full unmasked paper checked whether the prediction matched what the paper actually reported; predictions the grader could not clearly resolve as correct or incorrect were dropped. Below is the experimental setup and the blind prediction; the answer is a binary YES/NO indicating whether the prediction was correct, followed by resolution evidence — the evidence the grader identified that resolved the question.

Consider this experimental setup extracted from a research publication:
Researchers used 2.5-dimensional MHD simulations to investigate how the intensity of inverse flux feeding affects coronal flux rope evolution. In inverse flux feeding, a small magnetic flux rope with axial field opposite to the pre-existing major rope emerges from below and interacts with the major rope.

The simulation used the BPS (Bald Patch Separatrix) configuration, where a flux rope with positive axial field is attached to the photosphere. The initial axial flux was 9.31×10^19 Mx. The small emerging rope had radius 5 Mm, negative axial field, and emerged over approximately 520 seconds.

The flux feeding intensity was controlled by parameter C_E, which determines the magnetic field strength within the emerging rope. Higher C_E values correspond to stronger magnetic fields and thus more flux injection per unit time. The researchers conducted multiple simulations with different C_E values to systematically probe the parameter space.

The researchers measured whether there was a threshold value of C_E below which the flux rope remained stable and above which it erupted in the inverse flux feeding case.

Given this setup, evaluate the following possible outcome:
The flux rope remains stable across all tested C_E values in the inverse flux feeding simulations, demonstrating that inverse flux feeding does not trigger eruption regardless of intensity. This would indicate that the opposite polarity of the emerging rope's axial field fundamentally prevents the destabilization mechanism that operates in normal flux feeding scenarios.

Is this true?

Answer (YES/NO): NO